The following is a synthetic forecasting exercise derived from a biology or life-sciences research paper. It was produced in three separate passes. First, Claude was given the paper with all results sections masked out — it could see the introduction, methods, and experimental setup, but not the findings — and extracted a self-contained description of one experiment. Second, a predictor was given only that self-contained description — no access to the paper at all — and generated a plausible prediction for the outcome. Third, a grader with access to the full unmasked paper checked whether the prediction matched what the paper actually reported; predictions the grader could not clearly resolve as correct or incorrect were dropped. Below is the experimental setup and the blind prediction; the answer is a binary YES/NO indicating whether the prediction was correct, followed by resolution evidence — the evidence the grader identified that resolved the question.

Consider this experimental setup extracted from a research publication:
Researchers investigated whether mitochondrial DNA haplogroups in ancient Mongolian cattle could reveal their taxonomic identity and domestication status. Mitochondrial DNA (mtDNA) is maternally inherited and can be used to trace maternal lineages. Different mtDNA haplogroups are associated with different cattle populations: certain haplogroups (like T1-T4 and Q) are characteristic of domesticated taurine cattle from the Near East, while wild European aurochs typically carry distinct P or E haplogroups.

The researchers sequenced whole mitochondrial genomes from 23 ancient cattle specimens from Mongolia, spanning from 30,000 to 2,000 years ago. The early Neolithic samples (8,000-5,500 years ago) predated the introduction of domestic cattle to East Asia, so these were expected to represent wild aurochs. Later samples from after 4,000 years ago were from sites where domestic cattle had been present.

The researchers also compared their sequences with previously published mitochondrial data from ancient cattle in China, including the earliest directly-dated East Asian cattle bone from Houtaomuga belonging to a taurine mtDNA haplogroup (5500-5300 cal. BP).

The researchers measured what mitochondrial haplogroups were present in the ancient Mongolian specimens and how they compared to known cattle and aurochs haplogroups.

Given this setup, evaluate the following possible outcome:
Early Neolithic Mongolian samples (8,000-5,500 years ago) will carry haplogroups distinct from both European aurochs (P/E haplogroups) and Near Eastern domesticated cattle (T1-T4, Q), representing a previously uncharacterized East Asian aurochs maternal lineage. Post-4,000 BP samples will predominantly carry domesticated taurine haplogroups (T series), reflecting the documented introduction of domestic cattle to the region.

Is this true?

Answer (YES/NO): NO